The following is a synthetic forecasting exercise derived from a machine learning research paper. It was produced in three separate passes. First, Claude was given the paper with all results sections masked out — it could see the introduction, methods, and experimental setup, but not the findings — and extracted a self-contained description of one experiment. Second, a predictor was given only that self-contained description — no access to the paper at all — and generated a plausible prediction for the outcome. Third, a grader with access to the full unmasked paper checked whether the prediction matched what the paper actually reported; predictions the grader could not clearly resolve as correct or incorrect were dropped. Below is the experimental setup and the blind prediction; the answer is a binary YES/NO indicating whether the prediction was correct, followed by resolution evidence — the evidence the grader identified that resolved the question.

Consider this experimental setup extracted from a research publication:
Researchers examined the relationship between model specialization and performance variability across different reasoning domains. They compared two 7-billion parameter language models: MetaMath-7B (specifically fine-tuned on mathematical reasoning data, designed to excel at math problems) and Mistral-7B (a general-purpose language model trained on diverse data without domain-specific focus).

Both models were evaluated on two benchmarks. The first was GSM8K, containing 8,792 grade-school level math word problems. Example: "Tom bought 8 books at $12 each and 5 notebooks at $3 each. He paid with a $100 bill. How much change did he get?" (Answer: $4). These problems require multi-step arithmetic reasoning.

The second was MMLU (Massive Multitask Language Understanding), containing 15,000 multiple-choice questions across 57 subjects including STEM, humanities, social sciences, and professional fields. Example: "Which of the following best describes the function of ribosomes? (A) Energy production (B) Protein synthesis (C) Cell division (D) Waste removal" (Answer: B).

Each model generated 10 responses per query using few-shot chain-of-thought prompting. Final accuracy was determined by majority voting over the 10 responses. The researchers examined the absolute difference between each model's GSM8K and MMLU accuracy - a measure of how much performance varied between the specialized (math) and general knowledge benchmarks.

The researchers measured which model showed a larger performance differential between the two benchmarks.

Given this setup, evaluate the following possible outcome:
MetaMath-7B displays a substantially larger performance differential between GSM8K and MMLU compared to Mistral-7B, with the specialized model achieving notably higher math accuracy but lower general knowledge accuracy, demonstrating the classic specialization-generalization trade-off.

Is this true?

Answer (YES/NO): YES